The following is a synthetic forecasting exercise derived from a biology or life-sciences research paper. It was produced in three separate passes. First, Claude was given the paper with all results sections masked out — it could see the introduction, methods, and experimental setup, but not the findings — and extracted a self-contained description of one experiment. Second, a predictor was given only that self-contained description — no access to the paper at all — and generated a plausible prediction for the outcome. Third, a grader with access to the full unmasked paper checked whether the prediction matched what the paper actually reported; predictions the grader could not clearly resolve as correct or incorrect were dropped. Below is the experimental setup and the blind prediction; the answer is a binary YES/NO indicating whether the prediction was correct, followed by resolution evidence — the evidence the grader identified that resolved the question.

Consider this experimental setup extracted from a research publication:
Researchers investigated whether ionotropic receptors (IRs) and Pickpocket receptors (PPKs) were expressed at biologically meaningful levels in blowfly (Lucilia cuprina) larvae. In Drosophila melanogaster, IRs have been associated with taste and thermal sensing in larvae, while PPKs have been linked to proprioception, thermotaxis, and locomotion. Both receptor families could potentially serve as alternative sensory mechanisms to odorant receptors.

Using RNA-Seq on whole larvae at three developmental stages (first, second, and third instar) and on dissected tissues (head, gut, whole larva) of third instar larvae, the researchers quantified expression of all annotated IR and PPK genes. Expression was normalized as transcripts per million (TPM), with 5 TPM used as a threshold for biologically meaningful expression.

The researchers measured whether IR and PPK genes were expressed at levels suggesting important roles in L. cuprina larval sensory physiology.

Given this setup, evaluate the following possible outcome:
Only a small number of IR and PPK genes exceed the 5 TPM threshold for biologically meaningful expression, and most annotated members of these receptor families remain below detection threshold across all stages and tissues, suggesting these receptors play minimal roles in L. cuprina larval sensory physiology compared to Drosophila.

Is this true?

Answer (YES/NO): NO